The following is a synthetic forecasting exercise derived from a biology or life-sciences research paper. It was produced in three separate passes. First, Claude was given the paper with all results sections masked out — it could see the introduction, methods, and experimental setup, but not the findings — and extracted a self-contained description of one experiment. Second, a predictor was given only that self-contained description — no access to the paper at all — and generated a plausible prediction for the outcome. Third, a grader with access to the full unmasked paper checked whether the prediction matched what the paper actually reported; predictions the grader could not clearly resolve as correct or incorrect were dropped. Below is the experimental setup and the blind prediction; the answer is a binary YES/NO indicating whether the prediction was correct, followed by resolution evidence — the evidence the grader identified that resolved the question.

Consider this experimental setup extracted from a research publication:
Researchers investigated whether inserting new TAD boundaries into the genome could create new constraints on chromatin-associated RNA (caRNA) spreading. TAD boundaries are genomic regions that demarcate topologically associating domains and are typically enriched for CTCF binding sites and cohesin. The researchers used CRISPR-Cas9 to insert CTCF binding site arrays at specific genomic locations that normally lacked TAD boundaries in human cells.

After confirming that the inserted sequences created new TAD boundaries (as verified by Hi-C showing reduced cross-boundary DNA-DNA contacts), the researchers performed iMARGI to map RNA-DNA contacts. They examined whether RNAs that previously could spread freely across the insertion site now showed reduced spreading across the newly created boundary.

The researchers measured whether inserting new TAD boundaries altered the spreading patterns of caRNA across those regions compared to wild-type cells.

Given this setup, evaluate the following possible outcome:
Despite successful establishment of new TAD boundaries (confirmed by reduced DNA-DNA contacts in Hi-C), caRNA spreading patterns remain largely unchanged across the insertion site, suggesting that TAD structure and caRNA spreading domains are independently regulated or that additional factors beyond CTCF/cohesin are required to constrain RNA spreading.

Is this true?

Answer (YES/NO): NO